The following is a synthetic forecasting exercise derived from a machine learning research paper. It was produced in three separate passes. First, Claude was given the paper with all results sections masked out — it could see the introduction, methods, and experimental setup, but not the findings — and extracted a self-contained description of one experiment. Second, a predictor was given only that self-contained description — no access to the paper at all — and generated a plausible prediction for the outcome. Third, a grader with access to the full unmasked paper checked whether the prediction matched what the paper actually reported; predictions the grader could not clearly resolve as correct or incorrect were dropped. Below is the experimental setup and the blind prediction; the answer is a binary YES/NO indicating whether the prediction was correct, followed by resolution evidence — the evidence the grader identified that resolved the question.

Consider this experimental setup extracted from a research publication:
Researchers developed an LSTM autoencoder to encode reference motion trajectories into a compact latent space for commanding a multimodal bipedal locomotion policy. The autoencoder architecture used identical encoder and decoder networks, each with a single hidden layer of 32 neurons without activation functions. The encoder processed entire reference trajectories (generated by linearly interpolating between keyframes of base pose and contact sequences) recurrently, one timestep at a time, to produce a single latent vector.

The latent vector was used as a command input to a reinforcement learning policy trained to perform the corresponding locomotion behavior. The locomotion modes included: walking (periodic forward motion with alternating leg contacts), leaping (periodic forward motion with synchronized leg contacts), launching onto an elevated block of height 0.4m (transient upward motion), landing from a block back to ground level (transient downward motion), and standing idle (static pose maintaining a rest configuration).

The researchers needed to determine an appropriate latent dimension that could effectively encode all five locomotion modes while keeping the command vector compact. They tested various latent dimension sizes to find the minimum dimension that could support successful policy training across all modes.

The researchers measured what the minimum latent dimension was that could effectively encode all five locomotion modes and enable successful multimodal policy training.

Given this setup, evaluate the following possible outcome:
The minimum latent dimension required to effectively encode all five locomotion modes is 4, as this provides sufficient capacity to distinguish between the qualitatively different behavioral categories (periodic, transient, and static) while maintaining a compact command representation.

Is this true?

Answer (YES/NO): YES